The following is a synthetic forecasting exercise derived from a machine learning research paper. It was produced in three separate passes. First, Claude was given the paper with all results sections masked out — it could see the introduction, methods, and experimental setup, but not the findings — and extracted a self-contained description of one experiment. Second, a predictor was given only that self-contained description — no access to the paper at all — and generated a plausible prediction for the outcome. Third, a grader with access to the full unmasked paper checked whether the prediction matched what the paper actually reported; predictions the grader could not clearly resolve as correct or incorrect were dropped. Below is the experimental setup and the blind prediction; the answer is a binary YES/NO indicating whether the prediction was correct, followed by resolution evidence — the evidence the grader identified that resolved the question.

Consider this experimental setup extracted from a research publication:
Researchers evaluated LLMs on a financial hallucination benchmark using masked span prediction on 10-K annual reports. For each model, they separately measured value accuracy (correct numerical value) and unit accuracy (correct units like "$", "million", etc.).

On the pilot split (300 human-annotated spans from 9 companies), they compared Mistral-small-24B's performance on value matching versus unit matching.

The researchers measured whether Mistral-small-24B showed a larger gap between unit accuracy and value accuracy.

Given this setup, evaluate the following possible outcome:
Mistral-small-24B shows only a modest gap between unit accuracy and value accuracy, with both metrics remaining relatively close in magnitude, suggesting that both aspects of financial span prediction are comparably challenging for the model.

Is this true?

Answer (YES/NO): NO